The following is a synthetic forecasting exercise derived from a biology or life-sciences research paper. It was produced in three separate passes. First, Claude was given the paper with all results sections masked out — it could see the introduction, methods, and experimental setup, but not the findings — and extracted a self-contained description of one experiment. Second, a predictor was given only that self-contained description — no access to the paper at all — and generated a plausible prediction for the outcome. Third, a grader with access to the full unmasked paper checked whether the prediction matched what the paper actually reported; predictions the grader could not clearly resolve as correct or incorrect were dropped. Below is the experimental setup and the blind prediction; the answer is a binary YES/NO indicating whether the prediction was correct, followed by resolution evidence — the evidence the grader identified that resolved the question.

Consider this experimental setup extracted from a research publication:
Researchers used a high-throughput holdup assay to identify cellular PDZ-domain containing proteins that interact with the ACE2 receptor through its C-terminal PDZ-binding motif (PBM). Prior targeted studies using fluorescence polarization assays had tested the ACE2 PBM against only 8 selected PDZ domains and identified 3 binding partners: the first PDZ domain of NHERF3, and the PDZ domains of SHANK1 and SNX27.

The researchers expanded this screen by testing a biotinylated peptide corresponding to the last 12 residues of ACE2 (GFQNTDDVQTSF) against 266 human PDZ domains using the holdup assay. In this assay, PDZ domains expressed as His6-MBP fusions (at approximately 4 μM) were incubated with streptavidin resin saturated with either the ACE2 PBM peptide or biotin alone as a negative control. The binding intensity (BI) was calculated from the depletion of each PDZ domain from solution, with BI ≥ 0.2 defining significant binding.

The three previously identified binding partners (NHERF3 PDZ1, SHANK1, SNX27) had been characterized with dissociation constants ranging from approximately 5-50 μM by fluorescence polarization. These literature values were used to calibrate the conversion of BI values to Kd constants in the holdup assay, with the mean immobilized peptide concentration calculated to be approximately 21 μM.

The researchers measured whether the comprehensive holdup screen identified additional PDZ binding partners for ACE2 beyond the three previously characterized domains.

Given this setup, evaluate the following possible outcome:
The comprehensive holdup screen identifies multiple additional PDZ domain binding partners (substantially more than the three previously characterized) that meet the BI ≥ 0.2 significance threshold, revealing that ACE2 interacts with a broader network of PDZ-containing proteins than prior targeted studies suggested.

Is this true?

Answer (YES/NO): YES